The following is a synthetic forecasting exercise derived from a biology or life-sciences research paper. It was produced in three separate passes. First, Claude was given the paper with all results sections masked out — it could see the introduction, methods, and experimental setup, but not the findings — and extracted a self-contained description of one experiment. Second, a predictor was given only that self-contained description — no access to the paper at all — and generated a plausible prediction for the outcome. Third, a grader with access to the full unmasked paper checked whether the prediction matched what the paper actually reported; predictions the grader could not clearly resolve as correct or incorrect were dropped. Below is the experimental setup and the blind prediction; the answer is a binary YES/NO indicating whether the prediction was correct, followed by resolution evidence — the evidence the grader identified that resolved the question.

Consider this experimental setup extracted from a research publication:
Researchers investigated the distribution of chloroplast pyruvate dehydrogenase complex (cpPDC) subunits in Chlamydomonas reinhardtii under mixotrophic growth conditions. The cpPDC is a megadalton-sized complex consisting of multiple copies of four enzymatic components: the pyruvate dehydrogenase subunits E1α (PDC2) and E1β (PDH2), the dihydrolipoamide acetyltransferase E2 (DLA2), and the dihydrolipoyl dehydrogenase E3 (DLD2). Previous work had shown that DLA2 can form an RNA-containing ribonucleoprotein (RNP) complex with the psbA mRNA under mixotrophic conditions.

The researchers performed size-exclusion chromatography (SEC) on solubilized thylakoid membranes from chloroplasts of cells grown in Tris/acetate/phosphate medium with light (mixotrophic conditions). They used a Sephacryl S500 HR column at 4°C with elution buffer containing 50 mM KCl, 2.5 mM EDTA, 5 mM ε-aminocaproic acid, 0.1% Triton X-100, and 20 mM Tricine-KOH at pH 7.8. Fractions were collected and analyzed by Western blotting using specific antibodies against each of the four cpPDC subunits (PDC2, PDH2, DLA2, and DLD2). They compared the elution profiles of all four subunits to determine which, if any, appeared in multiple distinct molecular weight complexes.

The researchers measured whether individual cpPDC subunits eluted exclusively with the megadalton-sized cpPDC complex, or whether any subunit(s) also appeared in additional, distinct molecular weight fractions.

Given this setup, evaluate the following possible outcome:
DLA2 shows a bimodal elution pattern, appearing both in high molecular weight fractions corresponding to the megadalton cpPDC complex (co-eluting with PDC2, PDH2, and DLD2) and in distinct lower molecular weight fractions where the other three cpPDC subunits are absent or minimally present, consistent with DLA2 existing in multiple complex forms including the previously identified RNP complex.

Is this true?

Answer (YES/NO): NO